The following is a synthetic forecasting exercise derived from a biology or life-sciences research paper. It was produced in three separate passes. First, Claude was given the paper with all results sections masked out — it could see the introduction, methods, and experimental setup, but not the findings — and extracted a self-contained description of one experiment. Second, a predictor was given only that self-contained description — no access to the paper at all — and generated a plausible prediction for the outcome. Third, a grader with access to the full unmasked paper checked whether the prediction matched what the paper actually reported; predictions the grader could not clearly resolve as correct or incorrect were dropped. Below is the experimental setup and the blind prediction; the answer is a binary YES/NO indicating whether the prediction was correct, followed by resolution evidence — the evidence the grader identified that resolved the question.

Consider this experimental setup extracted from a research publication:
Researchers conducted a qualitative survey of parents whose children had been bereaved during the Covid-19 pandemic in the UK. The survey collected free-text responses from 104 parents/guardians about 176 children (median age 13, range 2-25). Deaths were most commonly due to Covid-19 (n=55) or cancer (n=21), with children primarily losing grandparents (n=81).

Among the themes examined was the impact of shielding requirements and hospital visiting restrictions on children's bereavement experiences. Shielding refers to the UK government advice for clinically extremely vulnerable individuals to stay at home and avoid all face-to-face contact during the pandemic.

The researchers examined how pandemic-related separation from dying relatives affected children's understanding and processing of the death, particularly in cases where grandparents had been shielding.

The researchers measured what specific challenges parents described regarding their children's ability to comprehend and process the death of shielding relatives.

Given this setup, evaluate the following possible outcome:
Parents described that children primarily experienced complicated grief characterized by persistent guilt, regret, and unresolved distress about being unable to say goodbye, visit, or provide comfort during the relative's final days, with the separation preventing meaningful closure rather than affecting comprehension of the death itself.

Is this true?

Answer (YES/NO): NO